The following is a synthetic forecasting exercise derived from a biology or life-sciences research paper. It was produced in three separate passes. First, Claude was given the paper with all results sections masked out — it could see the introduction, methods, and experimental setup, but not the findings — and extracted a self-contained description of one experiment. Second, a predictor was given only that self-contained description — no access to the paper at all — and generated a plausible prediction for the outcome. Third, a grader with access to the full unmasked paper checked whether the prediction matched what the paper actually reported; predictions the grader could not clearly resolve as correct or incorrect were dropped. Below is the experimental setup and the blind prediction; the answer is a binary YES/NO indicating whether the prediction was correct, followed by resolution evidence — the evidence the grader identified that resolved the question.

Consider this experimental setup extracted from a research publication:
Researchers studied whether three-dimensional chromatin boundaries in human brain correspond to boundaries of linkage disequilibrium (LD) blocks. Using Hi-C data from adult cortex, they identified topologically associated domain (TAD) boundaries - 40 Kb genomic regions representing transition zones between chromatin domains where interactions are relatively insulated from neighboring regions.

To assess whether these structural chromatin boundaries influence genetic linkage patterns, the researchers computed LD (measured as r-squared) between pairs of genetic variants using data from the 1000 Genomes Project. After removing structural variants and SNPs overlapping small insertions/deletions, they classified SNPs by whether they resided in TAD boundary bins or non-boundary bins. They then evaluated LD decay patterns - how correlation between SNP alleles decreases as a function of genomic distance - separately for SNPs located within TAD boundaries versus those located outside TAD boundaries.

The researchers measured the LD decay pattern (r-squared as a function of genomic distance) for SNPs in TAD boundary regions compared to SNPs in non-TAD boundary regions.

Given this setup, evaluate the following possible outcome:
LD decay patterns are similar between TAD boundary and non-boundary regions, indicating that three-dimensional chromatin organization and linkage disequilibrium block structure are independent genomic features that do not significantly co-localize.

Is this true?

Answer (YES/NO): YES